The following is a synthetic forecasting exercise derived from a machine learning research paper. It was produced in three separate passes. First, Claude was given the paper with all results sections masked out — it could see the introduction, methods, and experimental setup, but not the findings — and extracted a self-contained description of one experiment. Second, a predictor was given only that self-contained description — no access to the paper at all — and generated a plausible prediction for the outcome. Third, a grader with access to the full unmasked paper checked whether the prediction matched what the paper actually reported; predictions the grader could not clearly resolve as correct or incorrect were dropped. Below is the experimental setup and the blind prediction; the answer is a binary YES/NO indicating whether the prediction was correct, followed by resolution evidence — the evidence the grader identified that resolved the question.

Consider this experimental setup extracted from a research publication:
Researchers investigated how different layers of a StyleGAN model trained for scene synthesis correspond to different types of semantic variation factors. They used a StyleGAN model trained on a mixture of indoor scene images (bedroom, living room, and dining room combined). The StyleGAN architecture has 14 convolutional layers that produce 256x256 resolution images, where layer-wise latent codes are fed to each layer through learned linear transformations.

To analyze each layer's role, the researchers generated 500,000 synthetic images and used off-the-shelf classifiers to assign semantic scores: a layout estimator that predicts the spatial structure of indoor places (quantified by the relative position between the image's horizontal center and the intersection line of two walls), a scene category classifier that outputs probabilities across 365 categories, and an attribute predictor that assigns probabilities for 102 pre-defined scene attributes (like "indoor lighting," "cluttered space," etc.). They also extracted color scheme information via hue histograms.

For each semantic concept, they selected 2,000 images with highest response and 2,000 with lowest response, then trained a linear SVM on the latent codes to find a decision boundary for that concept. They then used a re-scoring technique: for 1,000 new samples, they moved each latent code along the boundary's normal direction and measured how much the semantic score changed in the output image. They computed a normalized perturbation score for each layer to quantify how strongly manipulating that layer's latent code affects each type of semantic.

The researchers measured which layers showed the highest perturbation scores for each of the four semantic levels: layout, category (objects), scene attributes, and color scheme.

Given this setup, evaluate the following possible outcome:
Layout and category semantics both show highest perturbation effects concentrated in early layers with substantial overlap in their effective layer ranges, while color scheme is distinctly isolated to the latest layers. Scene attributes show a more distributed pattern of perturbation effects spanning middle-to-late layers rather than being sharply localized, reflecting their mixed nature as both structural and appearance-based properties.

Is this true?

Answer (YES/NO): NO